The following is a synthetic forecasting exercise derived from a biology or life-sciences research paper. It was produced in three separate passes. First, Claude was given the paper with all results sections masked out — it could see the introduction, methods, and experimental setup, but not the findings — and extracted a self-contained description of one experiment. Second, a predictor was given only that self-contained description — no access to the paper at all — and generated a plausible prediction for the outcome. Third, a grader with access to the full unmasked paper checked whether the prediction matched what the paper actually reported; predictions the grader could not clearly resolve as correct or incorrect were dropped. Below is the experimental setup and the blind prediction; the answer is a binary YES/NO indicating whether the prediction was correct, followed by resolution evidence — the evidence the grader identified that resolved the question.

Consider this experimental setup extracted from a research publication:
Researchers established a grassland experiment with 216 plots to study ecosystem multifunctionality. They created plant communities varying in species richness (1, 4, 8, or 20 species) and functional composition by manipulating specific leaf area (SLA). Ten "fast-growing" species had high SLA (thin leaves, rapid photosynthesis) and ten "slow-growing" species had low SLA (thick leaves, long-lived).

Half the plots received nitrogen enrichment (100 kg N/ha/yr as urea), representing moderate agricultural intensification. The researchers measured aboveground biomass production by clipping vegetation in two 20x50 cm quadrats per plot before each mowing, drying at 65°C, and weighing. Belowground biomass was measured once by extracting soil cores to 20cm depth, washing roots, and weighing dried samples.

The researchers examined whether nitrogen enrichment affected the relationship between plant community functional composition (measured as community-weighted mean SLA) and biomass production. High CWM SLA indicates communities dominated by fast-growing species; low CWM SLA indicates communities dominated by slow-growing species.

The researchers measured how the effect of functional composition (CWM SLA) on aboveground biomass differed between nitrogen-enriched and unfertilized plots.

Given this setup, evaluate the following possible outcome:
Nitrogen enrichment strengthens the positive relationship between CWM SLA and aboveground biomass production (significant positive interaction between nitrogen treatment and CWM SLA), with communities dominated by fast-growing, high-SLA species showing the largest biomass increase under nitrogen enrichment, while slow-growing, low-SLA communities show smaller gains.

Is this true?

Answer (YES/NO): NO